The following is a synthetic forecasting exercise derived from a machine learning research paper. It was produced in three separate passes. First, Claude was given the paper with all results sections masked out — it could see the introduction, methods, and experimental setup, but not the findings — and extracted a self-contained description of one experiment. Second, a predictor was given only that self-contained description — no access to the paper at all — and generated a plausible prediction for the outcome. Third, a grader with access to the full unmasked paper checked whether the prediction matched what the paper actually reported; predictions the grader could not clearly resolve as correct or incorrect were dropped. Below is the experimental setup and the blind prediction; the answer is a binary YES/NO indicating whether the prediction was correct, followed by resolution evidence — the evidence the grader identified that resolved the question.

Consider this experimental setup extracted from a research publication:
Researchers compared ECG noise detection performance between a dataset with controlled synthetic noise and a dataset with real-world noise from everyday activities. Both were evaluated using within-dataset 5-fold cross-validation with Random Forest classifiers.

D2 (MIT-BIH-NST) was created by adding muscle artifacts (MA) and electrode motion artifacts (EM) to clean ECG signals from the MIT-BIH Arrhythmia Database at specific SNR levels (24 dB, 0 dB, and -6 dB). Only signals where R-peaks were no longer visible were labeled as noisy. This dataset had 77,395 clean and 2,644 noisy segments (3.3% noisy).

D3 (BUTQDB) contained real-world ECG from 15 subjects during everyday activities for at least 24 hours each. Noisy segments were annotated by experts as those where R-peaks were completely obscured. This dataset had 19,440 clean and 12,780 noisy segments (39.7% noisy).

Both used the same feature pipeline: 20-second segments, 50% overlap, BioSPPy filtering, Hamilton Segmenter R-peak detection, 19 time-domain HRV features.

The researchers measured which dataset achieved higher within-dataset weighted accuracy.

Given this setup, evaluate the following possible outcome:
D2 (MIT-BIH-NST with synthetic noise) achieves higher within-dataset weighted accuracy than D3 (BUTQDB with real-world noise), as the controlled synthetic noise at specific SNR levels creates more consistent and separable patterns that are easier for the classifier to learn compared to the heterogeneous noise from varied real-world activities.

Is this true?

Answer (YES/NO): NO